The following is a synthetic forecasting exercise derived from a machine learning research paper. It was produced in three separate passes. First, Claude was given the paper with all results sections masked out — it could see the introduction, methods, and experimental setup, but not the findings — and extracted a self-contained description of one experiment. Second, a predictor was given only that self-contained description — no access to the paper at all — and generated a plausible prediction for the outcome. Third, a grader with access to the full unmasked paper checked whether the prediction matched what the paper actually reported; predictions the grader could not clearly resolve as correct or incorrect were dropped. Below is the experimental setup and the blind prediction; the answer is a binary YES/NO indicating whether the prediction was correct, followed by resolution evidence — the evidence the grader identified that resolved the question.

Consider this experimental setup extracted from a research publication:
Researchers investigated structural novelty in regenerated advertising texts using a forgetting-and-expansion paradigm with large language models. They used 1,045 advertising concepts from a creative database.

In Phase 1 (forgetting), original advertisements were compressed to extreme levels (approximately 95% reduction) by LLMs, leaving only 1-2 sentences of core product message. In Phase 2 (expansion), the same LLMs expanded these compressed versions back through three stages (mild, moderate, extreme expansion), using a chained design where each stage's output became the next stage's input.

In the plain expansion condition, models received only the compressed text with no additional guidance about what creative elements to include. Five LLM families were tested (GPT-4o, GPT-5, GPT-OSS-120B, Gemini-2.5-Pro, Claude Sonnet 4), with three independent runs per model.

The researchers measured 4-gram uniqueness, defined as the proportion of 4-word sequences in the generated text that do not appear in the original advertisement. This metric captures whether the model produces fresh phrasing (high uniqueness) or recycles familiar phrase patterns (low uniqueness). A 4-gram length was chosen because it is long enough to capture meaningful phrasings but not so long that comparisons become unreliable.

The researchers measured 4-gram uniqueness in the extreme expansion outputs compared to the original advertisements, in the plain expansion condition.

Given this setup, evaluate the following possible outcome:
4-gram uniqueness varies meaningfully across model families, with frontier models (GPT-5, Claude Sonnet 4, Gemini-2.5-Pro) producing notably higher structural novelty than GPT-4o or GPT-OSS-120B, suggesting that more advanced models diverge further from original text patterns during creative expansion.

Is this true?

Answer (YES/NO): NO